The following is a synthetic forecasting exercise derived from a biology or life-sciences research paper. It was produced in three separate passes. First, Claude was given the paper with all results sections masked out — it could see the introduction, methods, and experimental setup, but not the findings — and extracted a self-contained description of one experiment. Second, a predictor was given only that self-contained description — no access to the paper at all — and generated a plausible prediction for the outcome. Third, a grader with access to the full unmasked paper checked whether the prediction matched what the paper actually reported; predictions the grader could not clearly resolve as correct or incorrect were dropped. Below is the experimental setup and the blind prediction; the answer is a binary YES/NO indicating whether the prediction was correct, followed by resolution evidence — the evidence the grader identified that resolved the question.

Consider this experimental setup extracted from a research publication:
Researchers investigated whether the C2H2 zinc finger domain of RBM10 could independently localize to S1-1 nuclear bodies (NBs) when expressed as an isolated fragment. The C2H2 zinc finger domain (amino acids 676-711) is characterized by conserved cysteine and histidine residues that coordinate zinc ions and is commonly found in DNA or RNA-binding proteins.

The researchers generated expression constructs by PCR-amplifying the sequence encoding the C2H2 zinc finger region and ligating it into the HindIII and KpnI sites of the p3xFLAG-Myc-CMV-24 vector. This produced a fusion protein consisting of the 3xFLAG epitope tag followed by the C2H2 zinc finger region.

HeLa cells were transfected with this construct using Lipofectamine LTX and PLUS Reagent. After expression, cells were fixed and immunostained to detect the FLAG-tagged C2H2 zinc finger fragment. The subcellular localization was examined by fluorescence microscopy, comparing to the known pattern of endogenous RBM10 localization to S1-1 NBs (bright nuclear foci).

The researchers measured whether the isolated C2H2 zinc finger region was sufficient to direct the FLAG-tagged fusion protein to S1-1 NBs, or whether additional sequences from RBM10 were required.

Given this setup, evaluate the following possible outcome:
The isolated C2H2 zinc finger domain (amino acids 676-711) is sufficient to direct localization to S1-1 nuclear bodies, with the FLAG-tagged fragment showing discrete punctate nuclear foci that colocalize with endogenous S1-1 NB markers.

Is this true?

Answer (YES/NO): YES